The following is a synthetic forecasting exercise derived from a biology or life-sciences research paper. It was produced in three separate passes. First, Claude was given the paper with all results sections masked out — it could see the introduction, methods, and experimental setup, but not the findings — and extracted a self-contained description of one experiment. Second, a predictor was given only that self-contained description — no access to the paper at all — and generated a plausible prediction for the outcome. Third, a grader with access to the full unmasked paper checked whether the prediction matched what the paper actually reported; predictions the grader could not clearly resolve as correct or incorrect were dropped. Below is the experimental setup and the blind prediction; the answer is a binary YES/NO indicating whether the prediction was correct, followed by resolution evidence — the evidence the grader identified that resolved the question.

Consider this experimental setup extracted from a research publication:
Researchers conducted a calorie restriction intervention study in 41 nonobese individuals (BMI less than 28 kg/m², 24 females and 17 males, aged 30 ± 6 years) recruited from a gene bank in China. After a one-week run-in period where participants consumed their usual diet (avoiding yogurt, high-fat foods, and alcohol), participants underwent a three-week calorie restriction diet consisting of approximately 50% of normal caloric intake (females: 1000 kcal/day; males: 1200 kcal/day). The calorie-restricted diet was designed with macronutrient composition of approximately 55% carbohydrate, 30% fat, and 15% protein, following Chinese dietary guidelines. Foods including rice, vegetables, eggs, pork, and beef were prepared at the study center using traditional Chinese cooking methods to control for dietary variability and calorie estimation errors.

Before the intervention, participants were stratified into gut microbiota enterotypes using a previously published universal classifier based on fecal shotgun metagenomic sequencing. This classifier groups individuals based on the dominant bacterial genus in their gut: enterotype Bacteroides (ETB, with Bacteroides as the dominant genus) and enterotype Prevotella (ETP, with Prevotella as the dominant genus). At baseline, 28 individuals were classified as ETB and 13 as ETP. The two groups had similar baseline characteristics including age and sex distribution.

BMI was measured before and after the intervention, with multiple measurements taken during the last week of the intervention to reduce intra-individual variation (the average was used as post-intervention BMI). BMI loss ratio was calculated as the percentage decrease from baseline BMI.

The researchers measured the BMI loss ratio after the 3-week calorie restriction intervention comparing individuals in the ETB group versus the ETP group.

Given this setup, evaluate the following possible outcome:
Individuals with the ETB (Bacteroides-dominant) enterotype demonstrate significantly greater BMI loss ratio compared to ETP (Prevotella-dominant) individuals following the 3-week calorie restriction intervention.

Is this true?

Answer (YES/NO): NO